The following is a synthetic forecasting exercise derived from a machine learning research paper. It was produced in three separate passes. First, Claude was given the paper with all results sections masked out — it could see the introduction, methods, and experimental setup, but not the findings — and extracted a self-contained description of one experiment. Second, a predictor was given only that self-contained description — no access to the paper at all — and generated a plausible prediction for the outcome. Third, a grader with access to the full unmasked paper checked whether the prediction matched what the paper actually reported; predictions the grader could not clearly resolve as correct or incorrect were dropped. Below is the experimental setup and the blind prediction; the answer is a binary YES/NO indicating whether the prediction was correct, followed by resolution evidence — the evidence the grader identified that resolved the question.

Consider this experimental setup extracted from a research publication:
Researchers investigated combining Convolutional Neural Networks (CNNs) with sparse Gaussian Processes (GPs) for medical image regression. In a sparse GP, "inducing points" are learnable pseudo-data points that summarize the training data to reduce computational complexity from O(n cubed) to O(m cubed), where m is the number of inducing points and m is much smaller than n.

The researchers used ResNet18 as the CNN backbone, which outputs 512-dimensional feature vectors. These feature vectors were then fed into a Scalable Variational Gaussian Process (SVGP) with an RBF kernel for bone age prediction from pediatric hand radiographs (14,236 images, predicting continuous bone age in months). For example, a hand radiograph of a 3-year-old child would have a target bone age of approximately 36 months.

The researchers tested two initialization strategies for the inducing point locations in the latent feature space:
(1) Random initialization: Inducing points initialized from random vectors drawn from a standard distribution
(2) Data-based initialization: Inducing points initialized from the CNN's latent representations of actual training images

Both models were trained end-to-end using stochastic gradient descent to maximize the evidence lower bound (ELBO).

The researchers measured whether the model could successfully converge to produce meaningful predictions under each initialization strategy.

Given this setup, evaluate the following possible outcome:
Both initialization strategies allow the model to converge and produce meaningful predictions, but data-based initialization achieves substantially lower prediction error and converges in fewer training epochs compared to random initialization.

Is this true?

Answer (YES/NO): NO